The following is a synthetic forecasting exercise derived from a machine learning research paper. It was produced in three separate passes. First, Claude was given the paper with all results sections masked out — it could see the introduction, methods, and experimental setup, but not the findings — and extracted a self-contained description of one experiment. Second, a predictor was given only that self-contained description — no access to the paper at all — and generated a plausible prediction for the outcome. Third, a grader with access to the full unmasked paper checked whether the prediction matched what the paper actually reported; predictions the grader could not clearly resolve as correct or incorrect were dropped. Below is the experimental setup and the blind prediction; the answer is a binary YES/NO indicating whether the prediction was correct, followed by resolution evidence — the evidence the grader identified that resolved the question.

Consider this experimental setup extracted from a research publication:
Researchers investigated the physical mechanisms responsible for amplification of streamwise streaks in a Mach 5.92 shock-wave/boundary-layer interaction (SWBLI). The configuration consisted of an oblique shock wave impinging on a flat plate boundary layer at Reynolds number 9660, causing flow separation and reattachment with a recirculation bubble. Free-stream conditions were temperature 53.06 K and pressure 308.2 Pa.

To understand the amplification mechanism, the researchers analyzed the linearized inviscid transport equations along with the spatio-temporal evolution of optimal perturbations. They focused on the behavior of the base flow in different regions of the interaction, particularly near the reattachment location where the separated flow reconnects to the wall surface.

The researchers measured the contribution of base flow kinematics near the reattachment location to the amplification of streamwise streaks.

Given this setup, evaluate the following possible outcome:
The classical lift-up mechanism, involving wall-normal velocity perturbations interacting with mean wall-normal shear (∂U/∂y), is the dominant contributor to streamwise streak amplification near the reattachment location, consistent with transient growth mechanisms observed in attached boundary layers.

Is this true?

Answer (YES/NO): NO